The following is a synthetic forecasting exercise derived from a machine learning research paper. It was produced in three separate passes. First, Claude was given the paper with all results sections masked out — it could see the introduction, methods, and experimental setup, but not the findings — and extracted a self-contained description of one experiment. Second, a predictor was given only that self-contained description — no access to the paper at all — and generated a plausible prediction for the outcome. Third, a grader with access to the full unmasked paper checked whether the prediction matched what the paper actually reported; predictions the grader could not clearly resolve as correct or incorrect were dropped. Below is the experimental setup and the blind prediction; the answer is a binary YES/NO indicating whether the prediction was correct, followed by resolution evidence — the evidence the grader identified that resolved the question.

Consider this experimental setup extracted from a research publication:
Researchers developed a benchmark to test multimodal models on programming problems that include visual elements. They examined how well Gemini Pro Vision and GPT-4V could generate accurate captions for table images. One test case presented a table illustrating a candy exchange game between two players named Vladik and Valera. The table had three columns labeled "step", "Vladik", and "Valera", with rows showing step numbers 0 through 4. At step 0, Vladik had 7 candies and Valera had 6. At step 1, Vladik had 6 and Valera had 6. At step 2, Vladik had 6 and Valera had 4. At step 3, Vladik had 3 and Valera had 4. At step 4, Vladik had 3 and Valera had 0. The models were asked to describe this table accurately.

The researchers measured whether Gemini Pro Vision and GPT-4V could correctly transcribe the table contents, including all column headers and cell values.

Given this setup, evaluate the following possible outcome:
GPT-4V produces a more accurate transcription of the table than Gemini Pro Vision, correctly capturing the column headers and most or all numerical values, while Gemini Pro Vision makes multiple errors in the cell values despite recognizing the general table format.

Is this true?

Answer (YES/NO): NO